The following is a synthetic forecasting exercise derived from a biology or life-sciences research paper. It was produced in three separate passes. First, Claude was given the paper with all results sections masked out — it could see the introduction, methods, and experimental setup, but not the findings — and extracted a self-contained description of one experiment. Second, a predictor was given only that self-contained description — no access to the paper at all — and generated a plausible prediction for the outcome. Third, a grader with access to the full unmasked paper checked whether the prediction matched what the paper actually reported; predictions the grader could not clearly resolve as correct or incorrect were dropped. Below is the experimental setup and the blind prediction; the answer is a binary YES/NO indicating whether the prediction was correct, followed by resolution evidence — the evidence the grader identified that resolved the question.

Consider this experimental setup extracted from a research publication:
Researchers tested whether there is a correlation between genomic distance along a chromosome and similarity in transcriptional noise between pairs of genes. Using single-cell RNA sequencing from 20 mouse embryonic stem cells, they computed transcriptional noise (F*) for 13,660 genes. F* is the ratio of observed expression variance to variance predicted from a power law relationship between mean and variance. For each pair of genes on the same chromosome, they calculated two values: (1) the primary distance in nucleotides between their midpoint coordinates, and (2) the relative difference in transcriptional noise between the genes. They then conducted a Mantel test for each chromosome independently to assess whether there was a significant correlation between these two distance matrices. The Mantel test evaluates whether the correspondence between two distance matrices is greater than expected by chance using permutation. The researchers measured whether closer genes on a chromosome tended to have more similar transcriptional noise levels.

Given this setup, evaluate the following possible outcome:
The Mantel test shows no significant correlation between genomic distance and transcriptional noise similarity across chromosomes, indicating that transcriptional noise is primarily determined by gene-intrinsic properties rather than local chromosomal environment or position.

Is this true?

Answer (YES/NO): NO